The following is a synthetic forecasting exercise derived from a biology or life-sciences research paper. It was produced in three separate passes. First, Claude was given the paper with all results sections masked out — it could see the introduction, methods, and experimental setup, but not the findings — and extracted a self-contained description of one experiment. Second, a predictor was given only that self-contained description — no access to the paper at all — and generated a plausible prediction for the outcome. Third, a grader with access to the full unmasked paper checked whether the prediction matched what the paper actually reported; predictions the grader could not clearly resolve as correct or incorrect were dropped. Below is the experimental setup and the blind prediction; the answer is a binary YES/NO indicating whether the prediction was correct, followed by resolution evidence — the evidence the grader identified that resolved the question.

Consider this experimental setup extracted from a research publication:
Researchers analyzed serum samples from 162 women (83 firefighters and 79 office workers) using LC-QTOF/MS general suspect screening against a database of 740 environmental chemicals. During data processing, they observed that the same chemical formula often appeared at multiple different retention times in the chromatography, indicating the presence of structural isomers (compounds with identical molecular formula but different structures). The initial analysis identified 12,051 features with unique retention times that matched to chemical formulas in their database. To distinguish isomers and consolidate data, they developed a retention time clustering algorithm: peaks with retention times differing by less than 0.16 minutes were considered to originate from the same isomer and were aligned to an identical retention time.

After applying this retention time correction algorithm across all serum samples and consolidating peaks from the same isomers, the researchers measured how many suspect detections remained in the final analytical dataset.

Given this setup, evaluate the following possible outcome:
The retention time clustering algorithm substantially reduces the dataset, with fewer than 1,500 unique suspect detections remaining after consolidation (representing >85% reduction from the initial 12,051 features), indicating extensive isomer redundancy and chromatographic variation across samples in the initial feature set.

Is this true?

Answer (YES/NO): NO